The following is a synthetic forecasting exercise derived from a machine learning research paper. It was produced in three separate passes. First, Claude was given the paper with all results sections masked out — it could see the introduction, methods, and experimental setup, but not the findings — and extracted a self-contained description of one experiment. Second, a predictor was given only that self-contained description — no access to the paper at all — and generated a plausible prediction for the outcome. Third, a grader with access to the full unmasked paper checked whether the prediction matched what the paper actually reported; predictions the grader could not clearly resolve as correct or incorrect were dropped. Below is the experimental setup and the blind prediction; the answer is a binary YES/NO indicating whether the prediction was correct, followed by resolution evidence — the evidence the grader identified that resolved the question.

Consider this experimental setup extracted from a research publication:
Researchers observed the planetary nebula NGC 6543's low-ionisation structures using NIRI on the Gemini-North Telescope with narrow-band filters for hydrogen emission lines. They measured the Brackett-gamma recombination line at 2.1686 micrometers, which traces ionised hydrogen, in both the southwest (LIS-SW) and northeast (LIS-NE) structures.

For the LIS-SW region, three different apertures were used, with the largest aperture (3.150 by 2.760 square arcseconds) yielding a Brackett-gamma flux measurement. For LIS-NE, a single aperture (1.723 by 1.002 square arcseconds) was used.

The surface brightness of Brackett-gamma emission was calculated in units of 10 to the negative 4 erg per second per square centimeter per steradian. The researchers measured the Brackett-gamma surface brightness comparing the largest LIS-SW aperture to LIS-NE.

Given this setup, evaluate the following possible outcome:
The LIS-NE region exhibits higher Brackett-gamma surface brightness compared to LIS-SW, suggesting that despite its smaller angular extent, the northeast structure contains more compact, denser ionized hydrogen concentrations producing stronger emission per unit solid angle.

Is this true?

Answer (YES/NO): YES